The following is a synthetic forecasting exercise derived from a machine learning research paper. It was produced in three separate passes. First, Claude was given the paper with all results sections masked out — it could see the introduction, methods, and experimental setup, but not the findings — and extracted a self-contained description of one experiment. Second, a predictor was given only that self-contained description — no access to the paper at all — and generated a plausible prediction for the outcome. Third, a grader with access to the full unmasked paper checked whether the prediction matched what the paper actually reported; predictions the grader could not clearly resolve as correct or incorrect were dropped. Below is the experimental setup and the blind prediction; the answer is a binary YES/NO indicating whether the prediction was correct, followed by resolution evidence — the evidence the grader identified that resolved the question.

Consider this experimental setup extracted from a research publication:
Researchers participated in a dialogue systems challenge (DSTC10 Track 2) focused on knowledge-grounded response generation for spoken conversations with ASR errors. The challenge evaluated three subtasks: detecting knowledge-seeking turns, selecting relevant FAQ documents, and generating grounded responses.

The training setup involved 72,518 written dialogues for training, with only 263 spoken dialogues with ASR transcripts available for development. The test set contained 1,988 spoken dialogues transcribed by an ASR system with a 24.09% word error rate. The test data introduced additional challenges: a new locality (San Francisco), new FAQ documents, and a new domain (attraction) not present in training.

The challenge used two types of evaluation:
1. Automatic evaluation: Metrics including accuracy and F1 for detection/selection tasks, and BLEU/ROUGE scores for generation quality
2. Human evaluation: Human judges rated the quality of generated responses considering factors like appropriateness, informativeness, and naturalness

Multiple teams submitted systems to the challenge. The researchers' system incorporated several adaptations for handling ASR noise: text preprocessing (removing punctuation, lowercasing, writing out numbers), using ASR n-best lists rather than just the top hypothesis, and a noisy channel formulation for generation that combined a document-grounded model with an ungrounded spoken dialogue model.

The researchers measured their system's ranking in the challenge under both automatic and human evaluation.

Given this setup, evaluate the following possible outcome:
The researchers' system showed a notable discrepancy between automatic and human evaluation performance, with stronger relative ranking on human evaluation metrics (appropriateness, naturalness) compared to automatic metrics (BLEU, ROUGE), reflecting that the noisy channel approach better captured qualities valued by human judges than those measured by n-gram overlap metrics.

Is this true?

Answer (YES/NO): NO